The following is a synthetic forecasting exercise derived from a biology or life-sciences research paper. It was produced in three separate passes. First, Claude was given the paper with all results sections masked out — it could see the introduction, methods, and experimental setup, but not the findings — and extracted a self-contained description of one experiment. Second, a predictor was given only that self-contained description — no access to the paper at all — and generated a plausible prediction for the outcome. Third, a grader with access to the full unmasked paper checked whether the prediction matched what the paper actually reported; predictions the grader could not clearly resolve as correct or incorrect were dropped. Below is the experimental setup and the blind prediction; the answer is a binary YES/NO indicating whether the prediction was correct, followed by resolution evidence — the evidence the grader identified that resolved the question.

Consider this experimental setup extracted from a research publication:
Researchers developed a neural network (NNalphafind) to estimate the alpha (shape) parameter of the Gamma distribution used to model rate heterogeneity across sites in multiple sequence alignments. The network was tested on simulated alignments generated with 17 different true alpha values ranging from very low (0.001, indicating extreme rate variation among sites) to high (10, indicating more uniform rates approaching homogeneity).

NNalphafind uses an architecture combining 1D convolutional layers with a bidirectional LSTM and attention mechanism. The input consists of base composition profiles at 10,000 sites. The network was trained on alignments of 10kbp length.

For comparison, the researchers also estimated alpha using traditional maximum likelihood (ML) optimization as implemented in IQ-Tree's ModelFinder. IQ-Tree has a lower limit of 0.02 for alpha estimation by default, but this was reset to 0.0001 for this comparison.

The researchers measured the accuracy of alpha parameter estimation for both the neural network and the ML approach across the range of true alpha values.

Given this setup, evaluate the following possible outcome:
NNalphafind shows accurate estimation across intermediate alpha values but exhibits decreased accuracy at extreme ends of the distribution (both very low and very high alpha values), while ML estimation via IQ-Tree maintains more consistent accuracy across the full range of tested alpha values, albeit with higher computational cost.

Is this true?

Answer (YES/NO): NO